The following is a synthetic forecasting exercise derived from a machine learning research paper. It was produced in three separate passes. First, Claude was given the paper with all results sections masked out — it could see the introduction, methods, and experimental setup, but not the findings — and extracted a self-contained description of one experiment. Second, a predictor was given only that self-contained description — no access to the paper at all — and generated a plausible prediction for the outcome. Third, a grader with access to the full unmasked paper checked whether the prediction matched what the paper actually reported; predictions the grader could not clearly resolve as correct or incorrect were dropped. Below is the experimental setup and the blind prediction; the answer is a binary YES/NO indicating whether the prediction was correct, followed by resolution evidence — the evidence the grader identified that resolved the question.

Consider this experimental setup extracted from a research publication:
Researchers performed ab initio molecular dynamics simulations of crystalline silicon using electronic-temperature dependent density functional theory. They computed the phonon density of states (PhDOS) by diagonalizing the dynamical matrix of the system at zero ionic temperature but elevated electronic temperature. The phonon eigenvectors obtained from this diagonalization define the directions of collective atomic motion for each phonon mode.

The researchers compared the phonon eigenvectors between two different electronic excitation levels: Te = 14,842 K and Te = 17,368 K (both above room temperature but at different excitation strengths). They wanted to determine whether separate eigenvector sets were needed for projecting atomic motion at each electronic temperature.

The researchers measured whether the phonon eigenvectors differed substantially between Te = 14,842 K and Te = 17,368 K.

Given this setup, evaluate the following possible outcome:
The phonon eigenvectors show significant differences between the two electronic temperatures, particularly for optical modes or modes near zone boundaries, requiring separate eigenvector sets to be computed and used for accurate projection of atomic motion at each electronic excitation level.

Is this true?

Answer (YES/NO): NO